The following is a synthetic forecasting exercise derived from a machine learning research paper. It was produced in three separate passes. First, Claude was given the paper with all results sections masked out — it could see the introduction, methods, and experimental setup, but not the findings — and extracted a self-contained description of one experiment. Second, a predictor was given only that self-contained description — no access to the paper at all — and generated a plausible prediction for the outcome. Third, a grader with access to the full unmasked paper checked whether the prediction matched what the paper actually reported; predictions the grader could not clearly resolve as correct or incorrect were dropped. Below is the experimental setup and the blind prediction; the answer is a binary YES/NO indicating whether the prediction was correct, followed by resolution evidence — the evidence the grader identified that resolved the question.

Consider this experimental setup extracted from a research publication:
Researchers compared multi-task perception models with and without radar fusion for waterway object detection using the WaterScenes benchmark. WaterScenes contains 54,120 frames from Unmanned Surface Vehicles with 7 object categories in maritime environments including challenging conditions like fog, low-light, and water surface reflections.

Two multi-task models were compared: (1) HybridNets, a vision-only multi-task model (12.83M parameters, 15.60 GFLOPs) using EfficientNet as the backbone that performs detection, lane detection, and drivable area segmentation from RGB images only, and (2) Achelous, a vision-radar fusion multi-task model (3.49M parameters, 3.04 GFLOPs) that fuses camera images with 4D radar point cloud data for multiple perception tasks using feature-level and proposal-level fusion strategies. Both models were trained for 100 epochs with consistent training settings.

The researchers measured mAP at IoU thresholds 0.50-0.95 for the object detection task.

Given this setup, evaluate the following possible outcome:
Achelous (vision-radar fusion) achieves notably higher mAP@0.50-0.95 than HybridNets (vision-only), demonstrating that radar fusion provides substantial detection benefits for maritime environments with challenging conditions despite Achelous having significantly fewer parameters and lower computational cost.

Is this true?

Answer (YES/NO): YES